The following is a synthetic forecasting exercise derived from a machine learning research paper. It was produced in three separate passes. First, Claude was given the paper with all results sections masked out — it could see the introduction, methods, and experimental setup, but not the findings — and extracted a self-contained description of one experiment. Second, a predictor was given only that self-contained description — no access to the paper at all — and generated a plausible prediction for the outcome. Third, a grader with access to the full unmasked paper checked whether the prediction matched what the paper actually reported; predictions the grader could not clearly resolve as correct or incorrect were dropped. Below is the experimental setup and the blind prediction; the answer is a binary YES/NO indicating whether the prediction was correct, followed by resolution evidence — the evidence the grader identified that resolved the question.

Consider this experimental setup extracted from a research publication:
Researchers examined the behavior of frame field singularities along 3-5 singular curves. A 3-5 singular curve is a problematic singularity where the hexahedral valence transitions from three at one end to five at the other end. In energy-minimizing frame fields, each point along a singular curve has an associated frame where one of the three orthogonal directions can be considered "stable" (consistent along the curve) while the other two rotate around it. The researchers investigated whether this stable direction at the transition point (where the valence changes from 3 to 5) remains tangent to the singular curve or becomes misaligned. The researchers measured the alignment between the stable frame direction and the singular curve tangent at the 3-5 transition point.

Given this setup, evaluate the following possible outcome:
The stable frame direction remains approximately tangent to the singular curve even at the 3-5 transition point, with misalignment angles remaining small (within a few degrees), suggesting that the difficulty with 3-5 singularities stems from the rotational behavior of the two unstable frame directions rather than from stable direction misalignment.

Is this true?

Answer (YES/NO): NO